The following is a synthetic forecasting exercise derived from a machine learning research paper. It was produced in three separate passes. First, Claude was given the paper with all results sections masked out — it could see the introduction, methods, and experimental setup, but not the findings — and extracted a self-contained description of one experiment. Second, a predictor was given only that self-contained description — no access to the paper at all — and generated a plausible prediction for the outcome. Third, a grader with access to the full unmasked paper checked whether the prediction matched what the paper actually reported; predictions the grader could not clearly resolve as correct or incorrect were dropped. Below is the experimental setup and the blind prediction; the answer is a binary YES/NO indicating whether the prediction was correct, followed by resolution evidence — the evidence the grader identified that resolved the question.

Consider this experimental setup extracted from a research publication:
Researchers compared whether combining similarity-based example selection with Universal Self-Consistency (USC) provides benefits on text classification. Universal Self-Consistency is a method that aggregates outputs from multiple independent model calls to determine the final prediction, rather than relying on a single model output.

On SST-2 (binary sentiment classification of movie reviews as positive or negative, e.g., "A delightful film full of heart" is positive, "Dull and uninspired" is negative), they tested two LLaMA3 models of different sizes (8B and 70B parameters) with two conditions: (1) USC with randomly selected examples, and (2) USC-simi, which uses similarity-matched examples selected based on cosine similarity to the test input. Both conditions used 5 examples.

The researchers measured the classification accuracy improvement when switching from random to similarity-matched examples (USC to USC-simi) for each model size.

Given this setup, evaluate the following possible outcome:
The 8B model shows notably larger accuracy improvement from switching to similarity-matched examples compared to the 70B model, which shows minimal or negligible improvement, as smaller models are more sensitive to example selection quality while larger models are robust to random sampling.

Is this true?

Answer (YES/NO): NO